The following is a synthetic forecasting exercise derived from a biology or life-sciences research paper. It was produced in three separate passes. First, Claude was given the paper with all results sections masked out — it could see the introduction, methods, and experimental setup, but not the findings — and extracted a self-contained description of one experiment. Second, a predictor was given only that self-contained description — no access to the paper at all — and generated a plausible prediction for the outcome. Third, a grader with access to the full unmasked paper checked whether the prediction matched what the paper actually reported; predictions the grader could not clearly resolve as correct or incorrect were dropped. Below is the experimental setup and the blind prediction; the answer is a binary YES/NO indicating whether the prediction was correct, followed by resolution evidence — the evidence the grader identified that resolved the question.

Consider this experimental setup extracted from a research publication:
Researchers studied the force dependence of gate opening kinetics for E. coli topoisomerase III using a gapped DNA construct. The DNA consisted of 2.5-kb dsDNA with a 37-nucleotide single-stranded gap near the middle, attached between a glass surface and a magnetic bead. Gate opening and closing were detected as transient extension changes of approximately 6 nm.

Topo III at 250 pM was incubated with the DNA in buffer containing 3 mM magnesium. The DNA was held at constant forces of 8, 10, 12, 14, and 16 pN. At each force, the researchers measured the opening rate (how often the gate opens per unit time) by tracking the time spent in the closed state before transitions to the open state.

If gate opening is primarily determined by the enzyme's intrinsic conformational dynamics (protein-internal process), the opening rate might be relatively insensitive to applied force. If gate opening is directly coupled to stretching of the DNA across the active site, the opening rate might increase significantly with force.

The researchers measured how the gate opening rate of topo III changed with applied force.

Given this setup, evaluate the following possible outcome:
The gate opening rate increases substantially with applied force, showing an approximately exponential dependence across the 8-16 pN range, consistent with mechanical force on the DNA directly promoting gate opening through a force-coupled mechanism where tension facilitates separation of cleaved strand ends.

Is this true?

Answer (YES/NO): NO